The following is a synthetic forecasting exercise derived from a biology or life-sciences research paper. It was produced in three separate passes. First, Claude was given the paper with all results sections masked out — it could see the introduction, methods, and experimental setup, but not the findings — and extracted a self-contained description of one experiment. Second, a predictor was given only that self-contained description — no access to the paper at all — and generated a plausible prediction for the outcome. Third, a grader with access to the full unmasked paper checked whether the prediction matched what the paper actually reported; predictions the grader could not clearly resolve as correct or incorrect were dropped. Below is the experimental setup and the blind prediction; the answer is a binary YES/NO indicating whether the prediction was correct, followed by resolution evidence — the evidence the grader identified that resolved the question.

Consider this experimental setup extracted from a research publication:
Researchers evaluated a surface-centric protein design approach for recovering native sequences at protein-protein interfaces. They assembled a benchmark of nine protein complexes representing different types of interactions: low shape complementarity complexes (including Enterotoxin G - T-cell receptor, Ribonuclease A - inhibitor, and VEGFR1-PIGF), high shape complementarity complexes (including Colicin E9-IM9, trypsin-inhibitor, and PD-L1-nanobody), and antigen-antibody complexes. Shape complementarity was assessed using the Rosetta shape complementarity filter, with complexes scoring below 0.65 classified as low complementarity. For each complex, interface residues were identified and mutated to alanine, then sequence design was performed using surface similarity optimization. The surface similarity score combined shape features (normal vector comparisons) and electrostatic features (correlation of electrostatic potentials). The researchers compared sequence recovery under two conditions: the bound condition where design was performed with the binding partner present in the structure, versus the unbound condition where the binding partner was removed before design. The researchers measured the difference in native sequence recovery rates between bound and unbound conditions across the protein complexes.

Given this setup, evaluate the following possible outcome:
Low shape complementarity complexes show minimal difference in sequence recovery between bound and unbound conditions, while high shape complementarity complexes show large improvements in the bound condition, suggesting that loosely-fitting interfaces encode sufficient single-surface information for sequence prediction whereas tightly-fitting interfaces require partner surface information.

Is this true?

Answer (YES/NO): NO